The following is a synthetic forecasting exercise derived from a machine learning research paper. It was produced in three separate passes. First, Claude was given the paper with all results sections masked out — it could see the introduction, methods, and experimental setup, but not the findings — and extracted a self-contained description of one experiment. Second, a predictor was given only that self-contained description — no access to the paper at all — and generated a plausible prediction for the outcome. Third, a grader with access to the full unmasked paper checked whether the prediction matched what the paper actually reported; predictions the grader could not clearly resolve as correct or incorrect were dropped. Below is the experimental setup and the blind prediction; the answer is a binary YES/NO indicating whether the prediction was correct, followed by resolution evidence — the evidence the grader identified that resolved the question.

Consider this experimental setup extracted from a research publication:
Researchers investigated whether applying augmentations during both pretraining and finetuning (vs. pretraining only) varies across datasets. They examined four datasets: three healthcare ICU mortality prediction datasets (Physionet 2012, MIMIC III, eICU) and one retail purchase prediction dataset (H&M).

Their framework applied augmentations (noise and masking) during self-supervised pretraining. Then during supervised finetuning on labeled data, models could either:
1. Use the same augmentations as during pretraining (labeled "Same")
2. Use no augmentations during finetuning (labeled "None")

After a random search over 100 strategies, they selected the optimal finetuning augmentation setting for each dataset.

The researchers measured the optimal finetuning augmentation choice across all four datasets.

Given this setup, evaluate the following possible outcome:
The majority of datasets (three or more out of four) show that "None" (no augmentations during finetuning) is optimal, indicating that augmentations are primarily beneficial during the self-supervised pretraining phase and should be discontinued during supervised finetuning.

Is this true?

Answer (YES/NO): NO